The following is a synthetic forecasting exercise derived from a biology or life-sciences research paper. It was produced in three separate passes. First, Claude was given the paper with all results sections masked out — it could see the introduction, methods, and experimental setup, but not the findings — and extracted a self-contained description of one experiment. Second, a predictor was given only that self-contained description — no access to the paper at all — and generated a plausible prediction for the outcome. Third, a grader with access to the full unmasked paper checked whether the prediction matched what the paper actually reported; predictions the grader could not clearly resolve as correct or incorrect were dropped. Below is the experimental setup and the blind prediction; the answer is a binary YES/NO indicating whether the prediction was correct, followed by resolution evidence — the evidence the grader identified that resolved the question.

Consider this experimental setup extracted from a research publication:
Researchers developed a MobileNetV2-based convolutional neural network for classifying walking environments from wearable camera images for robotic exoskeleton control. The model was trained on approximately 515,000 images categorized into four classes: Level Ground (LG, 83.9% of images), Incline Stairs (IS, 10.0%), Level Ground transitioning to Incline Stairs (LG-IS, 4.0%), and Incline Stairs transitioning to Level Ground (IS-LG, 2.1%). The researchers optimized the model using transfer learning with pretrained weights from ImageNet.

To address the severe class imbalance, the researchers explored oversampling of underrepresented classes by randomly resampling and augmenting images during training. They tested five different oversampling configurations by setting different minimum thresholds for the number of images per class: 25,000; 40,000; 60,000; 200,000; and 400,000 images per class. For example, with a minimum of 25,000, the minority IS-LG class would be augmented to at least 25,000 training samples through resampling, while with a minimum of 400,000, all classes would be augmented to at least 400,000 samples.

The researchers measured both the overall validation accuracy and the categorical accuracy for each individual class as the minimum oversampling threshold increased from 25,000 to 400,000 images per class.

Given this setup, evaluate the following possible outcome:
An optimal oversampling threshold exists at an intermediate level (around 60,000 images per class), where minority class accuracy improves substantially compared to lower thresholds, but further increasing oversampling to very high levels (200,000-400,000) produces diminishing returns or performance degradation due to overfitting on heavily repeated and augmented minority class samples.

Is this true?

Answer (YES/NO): NO